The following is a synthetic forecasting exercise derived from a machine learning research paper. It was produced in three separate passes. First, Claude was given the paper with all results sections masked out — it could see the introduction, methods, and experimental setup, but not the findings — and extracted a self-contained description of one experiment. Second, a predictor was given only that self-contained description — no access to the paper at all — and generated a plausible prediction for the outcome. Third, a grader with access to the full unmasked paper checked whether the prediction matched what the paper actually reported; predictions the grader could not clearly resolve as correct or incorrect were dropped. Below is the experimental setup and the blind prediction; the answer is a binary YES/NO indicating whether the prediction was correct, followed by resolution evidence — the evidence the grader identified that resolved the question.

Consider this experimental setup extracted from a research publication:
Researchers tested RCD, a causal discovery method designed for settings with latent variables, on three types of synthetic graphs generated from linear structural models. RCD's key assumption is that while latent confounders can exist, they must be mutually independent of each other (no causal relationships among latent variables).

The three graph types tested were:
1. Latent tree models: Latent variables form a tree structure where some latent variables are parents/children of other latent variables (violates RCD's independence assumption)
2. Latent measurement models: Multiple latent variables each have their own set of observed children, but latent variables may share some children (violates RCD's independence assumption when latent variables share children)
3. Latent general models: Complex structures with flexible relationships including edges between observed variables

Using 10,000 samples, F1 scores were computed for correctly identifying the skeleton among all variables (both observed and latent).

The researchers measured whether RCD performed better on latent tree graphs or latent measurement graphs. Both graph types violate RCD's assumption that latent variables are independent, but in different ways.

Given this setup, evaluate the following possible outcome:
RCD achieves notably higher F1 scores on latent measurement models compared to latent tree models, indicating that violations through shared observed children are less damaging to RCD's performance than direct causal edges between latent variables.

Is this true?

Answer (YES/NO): NO